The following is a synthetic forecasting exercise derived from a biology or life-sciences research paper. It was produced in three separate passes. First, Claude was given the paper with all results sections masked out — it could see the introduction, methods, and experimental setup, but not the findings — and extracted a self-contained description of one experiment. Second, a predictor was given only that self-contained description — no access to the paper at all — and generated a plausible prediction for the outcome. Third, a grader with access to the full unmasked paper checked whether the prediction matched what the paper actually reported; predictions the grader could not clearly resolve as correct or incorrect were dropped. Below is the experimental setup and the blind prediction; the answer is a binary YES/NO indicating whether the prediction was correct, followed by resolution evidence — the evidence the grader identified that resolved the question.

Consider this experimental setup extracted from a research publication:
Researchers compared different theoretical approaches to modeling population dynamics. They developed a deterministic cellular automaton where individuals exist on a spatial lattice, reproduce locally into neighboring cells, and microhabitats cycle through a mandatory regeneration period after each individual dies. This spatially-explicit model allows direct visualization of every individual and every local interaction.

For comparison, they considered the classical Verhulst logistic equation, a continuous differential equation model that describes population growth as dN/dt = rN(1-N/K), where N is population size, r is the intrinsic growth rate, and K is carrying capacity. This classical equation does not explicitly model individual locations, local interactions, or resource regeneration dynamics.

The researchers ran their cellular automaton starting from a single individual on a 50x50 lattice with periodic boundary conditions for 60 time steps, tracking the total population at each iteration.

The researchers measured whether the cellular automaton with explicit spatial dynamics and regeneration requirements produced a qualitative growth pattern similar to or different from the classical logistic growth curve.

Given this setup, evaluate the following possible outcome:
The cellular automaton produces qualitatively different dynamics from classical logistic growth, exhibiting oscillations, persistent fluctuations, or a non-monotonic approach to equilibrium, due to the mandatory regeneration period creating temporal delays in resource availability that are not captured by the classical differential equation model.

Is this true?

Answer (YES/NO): NO